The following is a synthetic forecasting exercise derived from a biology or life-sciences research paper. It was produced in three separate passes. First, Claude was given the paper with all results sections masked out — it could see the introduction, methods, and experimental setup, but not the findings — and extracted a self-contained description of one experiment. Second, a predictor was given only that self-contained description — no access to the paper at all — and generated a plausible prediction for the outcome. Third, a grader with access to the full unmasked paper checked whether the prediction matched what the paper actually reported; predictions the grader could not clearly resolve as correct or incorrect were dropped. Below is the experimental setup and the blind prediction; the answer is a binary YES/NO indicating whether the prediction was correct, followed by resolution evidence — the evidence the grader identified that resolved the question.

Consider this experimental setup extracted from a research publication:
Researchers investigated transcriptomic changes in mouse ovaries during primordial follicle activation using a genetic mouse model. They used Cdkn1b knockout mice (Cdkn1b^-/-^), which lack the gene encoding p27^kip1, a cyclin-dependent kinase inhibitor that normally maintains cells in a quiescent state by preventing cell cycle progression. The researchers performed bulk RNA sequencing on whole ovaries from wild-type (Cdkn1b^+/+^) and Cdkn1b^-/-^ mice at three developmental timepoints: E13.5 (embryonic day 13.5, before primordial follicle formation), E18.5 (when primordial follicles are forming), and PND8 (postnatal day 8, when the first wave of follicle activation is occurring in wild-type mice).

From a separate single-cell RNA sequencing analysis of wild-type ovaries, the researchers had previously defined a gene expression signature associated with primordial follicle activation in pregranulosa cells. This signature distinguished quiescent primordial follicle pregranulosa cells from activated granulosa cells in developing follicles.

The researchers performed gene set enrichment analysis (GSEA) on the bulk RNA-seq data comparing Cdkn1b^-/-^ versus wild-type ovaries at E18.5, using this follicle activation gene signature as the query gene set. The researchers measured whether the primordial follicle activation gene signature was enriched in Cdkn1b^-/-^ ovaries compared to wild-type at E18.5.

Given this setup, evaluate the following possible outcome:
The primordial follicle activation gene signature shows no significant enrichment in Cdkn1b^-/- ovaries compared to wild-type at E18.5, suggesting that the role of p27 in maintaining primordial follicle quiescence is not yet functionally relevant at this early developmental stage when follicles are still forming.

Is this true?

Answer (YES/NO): NO